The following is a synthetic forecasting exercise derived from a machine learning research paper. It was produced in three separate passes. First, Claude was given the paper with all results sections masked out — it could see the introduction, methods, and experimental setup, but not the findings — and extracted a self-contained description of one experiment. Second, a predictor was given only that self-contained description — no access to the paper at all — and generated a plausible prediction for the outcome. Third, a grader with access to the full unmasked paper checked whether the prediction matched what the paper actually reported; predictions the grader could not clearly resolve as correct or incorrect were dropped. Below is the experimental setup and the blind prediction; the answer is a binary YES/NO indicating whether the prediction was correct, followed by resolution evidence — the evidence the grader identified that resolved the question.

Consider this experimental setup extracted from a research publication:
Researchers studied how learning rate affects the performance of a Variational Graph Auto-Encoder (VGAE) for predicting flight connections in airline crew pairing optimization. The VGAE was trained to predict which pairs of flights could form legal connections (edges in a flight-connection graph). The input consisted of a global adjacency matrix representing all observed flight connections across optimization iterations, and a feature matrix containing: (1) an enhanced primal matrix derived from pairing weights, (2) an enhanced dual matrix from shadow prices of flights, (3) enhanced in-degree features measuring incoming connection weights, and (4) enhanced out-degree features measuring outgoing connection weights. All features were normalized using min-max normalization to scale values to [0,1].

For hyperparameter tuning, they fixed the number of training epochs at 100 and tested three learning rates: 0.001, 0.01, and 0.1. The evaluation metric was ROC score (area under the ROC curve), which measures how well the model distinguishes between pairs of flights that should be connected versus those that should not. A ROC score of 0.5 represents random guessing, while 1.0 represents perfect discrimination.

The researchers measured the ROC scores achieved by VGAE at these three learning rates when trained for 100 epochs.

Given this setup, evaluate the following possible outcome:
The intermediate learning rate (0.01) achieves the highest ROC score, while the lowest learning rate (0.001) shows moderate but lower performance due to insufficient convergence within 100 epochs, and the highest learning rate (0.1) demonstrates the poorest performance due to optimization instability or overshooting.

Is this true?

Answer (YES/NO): YES